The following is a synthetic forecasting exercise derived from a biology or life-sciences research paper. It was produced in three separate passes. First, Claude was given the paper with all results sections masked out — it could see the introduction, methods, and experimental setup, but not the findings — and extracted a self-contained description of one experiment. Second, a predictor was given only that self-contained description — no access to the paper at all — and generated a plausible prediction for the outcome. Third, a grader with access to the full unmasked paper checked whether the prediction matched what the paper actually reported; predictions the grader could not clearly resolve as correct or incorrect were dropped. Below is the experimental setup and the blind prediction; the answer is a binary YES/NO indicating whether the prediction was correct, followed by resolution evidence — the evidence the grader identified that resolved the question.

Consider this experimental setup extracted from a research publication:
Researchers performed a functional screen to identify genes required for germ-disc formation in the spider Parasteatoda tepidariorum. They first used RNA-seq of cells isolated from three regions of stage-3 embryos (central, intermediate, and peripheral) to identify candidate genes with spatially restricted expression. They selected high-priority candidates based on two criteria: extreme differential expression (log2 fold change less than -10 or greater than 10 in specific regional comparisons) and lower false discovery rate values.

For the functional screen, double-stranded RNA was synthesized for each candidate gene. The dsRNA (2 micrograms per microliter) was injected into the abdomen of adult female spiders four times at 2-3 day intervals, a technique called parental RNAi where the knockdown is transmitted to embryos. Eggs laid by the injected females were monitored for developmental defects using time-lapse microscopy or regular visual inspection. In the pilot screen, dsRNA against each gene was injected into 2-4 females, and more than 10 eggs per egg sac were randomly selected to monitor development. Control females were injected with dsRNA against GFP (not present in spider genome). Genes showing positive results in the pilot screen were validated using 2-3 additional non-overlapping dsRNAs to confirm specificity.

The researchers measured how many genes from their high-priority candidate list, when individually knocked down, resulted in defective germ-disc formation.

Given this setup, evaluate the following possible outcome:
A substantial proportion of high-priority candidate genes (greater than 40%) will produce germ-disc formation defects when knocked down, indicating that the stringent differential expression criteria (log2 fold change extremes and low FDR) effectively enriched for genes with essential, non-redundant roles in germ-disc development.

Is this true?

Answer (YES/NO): NO